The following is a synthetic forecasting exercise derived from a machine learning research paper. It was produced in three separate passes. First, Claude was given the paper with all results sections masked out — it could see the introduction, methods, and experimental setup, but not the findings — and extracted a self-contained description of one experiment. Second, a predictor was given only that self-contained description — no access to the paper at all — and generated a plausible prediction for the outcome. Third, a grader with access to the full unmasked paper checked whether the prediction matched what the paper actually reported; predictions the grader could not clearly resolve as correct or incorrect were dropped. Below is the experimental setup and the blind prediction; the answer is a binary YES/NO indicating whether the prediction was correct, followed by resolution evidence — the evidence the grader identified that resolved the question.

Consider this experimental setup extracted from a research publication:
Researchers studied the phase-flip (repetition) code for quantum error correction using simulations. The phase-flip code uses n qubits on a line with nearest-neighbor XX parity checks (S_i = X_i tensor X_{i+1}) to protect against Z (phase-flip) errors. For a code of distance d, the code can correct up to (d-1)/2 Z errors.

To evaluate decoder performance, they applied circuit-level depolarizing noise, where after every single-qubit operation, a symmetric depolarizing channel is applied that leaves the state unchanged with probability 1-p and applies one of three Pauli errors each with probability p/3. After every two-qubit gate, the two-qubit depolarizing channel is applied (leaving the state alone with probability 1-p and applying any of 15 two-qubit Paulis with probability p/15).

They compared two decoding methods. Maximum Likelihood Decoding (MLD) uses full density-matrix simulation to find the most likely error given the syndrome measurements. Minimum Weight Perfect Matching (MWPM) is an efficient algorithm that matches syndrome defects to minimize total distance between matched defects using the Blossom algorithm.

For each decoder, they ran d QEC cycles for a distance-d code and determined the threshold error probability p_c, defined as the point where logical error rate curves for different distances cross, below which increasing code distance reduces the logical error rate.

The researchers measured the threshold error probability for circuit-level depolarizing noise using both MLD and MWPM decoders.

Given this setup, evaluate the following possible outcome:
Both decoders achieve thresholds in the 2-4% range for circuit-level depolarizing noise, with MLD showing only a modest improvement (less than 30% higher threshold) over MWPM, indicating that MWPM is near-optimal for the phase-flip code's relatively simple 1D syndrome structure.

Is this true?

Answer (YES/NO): YES